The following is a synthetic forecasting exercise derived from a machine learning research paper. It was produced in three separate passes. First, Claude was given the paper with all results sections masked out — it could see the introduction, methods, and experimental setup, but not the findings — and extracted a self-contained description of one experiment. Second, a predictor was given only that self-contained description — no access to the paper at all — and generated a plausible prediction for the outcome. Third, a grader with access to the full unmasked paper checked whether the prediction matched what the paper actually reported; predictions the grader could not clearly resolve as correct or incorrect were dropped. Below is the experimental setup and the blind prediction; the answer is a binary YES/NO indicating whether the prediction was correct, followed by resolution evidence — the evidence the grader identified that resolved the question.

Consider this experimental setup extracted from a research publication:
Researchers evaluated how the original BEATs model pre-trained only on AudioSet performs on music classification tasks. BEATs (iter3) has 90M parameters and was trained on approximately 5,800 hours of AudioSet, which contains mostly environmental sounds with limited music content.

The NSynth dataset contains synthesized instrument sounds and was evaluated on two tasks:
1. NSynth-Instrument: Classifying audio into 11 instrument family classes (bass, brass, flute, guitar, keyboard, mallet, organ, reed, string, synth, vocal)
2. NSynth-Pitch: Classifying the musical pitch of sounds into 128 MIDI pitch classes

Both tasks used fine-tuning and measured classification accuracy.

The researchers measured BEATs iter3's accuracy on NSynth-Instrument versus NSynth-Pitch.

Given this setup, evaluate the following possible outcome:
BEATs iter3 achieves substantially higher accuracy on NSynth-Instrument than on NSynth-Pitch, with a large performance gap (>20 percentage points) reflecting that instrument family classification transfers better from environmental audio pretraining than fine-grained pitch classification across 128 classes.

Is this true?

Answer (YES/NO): NO